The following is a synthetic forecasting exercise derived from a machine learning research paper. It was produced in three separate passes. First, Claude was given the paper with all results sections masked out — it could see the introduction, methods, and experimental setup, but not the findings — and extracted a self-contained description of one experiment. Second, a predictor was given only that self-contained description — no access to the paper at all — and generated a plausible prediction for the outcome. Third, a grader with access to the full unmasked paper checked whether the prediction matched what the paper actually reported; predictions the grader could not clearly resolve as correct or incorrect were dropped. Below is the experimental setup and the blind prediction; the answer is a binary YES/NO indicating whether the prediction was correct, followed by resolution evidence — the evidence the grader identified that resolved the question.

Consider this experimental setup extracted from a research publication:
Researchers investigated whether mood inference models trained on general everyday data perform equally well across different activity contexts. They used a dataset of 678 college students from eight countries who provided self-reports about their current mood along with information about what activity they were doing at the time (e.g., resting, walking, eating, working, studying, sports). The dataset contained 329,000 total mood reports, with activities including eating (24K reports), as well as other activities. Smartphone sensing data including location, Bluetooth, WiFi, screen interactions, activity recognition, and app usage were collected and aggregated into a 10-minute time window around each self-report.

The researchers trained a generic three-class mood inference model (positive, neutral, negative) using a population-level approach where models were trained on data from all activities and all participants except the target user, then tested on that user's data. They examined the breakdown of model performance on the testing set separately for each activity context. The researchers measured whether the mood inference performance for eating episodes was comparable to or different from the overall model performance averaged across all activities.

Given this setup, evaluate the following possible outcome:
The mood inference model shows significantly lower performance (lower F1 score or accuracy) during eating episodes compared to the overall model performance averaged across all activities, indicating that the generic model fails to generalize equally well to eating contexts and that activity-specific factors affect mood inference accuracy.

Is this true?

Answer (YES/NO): YES